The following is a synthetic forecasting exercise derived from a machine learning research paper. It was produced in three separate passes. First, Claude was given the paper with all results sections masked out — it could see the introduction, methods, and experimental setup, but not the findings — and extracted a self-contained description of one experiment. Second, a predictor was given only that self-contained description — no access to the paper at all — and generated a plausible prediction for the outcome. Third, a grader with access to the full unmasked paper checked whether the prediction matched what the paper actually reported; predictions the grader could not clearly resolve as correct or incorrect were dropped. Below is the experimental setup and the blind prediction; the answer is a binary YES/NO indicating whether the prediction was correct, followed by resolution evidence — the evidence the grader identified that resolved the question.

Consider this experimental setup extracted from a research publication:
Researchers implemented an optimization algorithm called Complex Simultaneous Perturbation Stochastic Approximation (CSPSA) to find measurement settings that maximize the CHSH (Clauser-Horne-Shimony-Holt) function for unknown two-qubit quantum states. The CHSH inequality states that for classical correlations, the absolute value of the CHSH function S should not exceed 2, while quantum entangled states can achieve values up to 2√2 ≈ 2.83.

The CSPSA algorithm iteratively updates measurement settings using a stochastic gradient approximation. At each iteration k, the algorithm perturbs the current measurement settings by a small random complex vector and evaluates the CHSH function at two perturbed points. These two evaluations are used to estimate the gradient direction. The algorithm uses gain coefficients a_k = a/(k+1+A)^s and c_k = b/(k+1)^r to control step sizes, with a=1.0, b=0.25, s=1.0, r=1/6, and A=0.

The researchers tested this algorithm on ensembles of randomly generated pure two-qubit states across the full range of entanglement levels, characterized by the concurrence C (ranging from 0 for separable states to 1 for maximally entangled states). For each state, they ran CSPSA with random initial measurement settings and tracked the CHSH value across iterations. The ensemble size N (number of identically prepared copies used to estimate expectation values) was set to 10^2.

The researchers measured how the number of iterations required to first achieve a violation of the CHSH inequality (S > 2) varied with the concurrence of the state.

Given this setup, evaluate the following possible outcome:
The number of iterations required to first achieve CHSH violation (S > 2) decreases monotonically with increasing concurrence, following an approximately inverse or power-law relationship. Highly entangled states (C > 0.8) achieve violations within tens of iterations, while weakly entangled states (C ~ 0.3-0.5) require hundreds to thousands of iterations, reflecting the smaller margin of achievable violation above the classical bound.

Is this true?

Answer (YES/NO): NO